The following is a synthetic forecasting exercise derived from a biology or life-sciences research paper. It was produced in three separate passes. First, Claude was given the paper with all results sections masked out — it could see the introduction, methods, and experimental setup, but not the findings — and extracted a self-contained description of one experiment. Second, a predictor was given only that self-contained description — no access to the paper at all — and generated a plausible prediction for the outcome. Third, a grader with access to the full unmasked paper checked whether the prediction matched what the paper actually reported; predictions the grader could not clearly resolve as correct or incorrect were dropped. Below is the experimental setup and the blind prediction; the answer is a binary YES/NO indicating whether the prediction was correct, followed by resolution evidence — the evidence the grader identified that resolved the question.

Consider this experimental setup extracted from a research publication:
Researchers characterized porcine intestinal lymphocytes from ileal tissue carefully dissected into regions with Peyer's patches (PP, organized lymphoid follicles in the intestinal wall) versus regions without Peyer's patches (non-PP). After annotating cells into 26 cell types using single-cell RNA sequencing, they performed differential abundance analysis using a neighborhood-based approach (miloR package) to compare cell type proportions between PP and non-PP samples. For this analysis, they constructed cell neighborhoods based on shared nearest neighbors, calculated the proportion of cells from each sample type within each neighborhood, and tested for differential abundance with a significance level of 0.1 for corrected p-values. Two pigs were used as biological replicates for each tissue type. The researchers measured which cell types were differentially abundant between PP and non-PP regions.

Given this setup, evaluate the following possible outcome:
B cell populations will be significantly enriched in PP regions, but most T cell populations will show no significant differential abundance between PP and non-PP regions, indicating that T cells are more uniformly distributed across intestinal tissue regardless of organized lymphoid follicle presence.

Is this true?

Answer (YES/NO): NO